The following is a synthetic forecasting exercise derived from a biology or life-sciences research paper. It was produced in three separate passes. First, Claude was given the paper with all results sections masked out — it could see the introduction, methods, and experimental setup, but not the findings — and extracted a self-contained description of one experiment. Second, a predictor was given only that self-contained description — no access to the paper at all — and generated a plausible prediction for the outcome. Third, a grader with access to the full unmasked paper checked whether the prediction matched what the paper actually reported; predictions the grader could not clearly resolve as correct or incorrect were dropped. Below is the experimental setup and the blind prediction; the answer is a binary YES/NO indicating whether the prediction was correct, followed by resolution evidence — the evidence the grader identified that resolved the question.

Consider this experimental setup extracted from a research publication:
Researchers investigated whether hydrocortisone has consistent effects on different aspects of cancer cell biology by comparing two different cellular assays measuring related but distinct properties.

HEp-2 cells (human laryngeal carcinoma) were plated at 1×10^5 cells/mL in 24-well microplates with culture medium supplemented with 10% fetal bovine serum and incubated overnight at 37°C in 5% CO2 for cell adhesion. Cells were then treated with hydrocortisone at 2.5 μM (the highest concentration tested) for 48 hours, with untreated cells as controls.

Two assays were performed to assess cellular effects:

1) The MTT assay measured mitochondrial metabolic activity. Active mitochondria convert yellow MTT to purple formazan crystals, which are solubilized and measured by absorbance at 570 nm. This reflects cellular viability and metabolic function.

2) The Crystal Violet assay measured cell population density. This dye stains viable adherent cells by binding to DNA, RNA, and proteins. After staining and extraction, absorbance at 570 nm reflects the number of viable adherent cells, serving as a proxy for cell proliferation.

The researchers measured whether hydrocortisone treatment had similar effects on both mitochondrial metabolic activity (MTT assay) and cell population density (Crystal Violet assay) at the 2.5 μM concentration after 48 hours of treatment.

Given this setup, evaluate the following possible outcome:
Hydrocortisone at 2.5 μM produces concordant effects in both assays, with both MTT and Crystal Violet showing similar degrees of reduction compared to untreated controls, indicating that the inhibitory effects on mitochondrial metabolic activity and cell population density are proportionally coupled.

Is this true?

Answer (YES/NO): NO